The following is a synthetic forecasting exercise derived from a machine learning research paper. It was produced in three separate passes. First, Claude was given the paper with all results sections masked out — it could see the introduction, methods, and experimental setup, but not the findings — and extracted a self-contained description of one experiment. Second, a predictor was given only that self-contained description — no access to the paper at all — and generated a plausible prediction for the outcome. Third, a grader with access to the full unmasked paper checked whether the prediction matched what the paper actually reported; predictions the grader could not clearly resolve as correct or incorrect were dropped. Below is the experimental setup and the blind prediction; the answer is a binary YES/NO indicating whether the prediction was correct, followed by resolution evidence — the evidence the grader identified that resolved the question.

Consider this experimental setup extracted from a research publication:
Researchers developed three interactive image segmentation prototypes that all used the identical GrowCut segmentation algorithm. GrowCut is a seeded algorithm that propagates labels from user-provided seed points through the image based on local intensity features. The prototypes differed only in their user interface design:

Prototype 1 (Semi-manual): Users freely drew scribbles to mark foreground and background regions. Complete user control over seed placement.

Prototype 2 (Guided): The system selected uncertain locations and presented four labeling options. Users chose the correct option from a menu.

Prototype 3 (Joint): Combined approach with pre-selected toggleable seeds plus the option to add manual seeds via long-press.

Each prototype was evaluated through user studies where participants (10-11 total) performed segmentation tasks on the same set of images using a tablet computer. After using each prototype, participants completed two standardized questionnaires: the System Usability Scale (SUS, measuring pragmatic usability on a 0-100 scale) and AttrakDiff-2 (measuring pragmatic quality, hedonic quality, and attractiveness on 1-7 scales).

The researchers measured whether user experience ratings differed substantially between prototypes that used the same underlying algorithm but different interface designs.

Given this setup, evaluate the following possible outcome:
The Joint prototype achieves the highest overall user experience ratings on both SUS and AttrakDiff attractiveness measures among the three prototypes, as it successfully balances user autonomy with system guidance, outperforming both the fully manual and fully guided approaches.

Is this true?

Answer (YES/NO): NO